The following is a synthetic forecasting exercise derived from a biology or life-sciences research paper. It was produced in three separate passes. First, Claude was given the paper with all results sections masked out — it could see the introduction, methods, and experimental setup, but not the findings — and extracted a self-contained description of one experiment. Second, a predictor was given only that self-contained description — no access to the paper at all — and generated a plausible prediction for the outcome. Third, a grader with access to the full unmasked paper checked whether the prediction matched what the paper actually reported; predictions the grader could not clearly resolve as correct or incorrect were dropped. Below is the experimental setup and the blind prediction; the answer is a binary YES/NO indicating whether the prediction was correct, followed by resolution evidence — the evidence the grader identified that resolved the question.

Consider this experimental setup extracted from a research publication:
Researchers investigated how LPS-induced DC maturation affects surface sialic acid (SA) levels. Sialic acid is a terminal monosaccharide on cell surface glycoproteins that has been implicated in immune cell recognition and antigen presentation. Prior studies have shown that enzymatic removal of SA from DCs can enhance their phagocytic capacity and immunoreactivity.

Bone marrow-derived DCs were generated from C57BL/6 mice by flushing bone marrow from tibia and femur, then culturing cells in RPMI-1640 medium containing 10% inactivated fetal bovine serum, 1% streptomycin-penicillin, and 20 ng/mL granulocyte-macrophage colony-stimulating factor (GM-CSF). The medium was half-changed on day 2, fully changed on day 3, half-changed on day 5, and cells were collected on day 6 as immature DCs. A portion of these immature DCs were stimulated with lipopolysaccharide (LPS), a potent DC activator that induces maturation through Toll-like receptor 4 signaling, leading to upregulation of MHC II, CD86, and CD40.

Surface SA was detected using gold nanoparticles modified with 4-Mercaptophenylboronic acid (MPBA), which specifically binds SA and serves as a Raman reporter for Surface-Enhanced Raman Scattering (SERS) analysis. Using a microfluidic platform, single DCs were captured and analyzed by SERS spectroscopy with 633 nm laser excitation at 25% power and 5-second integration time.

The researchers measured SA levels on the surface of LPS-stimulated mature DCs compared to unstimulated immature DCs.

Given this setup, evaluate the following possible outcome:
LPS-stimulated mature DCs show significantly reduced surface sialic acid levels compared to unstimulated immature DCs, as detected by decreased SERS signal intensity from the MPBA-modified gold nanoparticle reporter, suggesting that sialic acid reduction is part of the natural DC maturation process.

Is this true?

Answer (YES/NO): YES